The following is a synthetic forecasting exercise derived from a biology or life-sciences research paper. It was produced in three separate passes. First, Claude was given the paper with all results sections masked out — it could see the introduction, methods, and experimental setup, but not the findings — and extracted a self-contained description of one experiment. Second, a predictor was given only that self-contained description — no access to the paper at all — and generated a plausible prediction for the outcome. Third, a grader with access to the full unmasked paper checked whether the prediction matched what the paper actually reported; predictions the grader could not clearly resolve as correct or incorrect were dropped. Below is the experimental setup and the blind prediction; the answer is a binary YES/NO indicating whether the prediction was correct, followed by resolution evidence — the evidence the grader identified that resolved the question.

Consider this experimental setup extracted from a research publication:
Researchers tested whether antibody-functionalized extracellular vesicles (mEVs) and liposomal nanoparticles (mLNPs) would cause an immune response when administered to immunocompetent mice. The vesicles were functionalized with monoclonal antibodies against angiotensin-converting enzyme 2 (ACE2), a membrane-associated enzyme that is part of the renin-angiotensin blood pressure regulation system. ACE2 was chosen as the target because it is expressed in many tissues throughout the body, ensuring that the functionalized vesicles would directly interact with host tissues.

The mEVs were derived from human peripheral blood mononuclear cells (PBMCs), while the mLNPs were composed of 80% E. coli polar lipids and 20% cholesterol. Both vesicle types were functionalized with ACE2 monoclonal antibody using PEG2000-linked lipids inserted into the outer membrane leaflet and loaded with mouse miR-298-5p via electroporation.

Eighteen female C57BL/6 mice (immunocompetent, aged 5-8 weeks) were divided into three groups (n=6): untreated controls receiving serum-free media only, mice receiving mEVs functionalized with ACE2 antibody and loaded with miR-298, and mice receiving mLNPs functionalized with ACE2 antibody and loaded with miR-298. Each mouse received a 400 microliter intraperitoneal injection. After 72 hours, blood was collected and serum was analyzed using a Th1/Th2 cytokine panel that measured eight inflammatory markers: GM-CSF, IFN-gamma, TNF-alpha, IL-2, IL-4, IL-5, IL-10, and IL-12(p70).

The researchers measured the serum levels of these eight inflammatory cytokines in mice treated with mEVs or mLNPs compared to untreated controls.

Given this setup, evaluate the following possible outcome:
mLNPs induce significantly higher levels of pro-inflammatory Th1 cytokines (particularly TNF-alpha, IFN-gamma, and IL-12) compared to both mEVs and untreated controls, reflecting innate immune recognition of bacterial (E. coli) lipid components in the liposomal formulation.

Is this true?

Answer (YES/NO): NO